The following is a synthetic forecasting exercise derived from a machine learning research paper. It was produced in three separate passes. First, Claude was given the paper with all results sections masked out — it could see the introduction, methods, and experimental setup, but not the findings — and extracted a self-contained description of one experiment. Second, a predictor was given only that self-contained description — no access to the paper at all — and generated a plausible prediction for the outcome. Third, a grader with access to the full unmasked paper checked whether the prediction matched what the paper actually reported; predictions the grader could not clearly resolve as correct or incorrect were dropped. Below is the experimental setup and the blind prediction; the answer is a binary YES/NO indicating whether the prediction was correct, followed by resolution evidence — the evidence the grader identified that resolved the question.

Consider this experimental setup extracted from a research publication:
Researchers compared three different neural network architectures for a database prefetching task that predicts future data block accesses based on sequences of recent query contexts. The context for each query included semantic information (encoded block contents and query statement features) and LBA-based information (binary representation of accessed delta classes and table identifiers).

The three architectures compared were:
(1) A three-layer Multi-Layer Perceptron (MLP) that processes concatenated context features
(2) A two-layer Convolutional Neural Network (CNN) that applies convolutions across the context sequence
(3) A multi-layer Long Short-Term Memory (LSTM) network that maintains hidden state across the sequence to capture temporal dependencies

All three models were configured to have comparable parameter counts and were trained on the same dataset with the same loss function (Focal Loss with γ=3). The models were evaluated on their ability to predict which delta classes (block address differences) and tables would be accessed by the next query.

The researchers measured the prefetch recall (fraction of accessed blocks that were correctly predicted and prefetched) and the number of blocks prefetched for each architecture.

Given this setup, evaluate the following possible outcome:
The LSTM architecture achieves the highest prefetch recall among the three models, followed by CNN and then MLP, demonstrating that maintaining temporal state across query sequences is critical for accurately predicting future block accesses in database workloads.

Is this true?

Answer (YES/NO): NO